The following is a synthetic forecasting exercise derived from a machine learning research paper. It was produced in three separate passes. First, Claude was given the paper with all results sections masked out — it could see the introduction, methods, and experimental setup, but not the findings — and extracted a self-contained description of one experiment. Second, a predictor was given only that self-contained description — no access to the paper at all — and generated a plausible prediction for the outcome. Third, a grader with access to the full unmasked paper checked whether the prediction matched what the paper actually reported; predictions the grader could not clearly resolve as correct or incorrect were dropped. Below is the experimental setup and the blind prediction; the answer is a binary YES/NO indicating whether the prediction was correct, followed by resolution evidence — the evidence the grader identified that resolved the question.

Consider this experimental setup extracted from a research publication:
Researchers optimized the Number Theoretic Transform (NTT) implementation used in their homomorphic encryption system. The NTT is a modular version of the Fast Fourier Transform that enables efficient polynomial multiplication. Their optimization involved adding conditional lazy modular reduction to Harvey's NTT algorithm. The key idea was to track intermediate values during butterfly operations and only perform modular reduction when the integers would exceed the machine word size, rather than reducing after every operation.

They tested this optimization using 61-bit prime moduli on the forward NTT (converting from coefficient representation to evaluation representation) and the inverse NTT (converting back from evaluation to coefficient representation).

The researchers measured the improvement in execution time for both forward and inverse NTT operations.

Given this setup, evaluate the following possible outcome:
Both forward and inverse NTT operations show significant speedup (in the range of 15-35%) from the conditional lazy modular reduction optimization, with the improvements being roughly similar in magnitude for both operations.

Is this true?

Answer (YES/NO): NO